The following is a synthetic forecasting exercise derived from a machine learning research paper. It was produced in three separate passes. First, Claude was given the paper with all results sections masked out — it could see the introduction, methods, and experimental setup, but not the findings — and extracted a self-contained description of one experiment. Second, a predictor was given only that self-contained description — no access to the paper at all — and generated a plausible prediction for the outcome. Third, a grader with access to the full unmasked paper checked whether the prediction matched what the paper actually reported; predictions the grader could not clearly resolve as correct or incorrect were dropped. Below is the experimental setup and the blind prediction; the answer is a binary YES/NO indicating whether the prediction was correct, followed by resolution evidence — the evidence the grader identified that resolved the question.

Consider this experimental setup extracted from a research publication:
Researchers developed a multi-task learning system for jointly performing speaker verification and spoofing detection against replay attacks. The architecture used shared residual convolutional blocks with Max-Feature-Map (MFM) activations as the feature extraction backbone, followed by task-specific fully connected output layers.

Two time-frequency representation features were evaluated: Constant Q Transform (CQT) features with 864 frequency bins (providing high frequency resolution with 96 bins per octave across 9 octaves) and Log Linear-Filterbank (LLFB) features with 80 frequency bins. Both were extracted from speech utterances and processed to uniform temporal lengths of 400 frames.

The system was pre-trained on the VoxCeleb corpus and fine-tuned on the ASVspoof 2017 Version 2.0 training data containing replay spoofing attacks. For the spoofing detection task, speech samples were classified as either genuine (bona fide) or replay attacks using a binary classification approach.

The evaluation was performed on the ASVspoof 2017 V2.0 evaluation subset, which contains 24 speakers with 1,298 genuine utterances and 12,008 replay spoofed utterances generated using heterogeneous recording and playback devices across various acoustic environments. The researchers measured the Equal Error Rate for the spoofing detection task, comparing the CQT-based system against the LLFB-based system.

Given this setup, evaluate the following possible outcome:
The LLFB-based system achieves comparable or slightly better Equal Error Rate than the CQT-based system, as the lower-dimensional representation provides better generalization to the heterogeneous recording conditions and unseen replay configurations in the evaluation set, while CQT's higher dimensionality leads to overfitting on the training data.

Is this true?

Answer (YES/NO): NO